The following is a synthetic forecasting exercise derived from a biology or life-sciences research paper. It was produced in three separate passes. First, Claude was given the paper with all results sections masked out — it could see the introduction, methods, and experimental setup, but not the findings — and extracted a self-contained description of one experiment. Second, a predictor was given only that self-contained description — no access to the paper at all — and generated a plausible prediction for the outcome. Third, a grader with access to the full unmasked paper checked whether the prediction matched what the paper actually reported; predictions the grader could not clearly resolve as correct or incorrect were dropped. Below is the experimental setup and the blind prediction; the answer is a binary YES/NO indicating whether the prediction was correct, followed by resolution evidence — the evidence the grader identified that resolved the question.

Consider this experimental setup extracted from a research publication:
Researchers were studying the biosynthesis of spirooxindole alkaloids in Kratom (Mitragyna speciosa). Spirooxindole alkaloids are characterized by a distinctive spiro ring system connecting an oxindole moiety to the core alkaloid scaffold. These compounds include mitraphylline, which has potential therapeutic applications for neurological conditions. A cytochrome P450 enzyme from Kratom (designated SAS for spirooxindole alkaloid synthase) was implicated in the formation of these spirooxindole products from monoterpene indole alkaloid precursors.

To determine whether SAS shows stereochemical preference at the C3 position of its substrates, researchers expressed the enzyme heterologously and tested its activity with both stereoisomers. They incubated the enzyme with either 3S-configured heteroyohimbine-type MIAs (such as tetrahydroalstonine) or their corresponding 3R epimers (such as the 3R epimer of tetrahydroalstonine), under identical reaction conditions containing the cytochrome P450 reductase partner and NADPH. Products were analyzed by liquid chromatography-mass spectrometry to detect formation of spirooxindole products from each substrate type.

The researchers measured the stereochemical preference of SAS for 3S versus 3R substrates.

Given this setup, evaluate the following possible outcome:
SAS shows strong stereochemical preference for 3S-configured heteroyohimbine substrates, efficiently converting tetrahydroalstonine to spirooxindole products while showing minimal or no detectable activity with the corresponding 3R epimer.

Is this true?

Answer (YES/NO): NO